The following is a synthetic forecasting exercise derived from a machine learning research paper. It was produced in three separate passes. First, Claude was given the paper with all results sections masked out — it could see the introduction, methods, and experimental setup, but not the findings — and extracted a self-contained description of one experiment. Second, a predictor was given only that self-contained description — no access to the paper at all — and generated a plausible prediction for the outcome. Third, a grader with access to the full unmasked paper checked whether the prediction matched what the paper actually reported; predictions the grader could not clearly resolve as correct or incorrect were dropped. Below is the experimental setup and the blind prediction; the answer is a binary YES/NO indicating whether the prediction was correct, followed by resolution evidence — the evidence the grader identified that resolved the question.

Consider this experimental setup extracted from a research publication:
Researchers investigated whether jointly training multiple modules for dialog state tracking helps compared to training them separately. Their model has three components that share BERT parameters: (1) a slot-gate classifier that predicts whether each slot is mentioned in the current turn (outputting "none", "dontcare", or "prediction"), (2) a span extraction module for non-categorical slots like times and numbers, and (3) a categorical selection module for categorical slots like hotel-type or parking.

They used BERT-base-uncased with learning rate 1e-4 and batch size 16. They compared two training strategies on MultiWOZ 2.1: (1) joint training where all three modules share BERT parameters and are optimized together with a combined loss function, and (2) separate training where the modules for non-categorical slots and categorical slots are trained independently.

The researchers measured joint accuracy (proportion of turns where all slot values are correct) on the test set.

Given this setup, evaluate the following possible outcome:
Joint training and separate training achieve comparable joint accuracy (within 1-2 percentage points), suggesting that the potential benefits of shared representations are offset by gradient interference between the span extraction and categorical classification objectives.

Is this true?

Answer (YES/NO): NO